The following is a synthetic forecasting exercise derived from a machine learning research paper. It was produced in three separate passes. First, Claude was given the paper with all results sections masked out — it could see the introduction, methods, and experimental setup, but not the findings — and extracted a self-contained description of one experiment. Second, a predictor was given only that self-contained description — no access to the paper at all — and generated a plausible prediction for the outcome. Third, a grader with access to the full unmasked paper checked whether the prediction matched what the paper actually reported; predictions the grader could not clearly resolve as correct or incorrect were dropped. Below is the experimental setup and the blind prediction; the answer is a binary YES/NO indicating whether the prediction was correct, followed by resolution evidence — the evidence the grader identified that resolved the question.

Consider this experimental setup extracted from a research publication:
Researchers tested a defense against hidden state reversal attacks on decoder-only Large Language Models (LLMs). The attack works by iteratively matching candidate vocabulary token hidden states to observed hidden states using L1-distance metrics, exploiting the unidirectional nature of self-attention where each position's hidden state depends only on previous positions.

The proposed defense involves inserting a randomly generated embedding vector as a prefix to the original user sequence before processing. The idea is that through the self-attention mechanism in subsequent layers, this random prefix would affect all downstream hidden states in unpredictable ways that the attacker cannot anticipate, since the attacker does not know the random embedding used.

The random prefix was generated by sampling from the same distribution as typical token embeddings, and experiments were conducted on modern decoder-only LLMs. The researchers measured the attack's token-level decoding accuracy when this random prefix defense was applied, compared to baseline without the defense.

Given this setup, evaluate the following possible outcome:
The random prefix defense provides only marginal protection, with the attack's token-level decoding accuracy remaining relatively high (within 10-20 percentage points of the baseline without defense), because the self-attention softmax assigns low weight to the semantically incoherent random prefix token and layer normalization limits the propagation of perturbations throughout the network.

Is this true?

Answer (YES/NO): YES